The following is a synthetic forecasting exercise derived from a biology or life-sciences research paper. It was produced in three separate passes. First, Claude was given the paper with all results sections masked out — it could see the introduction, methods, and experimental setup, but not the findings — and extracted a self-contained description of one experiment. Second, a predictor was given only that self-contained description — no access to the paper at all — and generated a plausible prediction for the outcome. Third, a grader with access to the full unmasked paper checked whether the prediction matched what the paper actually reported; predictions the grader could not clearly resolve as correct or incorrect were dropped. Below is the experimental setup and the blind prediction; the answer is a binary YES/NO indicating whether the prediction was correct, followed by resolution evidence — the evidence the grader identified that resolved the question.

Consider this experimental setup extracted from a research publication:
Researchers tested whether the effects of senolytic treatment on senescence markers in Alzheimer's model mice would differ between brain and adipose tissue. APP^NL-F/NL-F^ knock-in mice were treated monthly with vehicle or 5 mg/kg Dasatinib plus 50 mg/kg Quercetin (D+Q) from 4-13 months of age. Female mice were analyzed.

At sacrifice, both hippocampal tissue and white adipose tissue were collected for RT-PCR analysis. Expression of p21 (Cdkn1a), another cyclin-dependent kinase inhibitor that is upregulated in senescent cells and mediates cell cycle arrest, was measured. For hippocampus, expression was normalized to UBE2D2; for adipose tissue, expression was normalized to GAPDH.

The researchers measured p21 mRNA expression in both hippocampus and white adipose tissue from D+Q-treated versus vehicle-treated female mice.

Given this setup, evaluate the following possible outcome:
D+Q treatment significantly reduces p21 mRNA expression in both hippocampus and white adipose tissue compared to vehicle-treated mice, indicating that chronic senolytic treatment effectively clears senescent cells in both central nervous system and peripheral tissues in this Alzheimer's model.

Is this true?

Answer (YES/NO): YES